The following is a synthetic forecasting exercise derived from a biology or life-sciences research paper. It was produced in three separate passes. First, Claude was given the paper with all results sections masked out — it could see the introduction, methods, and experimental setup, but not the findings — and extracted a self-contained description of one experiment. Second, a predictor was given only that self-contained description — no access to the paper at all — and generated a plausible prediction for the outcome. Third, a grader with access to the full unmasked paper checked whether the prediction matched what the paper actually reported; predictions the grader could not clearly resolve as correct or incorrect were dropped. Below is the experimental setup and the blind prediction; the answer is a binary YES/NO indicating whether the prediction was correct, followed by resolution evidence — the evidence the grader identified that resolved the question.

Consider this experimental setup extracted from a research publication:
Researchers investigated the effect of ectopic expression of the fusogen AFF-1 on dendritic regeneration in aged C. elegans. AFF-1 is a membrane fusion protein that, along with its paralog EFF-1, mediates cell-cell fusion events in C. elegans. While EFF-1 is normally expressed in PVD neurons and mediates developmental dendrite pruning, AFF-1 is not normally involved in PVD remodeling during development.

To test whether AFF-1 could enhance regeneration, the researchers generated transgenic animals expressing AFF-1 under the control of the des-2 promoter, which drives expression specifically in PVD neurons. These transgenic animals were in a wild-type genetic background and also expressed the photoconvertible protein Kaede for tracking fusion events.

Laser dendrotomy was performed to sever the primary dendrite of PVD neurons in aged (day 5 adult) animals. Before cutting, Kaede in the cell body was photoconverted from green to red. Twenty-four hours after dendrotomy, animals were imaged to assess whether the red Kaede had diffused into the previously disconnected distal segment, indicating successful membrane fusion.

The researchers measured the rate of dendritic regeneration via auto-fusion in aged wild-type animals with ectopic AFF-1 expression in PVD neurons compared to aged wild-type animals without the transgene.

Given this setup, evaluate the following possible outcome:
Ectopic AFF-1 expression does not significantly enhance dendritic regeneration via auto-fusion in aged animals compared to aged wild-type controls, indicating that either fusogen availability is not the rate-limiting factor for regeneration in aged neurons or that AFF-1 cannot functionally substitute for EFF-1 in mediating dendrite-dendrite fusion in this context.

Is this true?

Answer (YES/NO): NO